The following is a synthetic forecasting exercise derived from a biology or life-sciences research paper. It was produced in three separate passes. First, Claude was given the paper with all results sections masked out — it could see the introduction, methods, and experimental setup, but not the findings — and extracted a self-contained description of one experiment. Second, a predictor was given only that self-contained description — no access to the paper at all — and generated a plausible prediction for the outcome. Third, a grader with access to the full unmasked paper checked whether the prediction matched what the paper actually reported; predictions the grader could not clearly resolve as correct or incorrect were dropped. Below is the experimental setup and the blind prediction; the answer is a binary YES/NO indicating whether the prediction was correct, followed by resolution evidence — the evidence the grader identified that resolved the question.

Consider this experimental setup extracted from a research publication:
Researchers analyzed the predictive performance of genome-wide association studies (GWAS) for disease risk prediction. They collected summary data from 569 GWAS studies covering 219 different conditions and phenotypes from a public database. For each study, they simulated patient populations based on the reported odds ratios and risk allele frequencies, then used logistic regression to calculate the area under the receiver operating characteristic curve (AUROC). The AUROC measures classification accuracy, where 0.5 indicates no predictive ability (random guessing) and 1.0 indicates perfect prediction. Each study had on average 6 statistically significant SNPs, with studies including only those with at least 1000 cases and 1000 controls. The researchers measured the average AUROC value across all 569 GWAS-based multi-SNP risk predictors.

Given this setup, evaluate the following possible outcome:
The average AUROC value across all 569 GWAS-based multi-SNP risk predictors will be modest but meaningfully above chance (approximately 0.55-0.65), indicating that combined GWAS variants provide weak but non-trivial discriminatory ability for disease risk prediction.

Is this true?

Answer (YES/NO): YES